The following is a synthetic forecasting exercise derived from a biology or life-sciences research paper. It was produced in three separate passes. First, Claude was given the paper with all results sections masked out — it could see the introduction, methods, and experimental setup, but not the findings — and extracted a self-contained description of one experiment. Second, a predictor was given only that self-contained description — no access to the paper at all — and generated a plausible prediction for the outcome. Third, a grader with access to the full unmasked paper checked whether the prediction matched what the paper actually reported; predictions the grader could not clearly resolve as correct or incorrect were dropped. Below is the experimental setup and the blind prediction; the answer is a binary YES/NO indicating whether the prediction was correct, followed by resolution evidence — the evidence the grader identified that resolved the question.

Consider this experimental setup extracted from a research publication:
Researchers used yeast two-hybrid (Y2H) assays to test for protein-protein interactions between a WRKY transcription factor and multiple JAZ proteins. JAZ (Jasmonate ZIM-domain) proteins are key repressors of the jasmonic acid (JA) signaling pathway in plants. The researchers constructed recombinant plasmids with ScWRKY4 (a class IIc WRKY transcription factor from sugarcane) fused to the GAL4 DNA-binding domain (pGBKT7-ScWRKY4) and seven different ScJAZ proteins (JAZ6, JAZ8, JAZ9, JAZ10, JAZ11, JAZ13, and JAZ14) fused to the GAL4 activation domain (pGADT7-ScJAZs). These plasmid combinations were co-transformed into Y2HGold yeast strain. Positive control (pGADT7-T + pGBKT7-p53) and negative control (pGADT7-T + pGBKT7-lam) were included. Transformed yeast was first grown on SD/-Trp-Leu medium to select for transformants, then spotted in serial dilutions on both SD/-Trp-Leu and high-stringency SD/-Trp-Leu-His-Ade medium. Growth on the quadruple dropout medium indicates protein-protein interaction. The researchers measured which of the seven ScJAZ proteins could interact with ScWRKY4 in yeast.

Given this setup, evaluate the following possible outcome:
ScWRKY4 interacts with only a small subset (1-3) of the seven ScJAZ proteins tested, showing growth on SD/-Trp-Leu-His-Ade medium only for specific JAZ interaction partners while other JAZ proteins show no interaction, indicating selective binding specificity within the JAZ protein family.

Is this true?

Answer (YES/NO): YES